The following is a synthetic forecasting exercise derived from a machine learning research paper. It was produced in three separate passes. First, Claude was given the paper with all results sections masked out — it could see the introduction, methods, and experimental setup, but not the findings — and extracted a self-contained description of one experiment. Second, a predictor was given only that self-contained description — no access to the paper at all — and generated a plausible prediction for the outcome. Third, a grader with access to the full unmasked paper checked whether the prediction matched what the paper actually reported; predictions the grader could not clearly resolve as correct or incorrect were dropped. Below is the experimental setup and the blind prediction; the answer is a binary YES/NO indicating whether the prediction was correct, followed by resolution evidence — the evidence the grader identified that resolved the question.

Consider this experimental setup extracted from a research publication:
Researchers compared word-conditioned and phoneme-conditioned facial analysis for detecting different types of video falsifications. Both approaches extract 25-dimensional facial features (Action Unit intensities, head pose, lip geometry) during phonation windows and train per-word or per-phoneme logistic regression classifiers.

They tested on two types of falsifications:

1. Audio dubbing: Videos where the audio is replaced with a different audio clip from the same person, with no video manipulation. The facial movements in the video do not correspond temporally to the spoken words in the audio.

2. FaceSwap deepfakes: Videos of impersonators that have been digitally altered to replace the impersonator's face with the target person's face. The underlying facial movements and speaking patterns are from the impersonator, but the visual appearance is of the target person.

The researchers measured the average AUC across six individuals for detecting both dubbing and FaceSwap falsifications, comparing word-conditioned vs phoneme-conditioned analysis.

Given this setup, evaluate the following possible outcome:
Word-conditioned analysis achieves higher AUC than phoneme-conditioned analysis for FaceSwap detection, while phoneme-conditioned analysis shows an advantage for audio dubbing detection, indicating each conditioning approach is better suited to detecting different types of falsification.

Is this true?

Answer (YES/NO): YES